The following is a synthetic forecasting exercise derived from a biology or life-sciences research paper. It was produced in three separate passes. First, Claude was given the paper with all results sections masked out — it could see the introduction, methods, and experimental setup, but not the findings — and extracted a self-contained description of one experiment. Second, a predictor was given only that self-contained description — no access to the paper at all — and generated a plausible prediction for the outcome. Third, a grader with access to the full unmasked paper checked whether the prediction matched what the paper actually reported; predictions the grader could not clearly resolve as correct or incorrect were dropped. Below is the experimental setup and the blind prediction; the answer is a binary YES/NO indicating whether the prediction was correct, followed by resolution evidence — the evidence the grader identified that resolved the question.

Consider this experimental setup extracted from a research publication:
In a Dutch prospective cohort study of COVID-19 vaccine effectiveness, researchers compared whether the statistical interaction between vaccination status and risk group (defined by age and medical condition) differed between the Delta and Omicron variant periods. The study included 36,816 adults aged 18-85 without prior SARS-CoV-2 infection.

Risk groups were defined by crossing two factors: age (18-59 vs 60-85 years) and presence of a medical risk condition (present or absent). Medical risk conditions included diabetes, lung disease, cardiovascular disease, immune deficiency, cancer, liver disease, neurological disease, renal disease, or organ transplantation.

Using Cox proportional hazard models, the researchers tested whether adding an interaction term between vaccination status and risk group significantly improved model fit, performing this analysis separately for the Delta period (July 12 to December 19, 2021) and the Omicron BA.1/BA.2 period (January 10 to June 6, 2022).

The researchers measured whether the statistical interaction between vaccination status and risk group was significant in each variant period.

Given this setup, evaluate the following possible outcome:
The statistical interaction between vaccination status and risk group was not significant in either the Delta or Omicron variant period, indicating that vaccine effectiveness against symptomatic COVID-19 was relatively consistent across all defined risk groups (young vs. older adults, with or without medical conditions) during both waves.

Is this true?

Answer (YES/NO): NO